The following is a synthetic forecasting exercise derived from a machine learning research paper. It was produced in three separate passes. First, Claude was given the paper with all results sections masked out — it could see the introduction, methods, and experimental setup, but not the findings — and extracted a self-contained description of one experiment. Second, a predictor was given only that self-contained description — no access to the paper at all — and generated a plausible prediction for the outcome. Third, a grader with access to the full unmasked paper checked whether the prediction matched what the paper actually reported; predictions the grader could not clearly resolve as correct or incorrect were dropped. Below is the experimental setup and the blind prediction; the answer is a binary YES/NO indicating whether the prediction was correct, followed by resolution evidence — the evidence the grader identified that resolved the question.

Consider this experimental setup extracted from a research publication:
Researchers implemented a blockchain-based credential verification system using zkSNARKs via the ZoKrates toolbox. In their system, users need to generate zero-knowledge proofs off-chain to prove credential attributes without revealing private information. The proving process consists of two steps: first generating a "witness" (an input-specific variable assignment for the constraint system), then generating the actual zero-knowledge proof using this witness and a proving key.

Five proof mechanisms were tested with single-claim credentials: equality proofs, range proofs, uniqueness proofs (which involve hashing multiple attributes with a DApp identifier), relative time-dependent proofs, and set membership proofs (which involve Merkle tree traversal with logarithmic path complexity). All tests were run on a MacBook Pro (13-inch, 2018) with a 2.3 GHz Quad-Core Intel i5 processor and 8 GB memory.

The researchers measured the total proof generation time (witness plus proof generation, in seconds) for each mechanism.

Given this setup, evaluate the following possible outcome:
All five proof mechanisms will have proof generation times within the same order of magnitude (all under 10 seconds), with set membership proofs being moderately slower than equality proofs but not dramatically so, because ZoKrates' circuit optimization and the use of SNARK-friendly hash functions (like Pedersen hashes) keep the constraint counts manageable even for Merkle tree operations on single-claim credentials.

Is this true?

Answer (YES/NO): NO